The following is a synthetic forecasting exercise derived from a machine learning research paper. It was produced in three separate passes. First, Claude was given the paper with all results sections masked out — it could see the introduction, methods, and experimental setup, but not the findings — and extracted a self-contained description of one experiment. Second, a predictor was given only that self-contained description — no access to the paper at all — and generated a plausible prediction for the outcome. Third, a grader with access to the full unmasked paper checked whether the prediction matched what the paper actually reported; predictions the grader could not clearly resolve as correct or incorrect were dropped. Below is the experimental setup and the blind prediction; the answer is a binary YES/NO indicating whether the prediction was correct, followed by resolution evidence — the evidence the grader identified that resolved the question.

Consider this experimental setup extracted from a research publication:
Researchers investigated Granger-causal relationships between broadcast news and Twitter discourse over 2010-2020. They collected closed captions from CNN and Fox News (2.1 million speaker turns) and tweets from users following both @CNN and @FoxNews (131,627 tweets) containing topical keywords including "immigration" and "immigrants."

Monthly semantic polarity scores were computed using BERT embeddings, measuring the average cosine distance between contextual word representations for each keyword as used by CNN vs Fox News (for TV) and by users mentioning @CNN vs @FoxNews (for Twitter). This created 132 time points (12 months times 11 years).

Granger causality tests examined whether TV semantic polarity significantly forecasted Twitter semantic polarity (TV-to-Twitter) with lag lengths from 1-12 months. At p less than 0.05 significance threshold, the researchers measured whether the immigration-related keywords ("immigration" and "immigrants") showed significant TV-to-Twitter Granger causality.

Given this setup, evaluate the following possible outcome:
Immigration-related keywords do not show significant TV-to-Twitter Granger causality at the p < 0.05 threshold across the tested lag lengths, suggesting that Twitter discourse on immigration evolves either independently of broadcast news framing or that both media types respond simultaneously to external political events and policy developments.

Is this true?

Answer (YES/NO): NO